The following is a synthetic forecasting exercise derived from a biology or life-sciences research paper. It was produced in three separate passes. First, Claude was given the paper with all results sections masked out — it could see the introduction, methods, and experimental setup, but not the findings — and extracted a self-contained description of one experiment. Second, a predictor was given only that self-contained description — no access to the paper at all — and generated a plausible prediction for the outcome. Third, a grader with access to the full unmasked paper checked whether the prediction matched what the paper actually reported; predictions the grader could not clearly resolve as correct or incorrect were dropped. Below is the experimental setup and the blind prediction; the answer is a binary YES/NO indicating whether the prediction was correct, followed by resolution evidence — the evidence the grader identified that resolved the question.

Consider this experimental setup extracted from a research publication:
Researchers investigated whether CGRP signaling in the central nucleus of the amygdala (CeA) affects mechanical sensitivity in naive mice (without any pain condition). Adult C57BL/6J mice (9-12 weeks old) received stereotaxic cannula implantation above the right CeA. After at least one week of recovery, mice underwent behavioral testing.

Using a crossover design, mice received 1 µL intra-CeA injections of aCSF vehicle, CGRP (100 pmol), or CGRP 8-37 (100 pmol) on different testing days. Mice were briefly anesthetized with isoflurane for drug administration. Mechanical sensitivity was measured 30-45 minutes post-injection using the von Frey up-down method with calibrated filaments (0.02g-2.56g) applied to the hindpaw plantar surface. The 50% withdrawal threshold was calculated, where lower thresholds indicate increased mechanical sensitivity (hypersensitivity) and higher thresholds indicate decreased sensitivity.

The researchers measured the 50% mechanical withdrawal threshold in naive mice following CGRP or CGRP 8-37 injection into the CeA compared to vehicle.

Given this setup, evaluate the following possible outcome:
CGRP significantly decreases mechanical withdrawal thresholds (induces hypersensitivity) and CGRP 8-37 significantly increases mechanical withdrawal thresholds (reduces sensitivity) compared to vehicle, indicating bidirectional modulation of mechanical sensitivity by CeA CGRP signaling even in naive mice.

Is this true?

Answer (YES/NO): NO